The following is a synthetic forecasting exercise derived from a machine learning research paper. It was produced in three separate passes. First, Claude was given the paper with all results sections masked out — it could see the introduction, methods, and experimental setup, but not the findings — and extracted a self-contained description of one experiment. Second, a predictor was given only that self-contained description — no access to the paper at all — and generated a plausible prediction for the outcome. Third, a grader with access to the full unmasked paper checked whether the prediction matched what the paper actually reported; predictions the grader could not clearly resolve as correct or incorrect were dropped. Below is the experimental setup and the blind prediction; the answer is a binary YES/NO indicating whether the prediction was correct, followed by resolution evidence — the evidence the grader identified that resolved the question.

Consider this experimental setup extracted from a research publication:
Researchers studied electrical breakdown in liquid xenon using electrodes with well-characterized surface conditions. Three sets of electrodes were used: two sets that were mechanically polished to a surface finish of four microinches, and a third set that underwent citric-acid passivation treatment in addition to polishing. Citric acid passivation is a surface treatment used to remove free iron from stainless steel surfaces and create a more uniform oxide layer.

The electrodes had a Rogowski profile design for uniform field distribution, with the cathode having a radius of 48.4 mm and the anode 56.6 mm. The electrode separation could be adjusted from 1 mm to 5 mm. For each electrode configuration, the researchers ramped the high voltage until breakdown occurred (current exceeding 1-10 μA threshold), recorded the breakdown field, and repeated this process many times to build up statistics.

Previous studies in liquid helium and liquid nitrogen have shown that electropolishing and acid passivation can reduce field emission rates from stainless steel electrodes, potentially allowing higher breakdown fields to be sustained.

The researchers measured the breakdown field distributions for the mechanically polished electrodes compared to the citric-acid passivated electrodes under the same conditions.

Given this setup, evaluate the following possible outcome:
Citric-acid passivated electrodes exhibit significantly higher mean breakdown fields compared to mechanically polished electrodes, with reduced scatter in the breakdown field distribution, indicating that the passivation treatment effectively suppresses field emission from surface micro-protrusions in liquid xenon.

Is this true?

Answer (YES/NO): NO